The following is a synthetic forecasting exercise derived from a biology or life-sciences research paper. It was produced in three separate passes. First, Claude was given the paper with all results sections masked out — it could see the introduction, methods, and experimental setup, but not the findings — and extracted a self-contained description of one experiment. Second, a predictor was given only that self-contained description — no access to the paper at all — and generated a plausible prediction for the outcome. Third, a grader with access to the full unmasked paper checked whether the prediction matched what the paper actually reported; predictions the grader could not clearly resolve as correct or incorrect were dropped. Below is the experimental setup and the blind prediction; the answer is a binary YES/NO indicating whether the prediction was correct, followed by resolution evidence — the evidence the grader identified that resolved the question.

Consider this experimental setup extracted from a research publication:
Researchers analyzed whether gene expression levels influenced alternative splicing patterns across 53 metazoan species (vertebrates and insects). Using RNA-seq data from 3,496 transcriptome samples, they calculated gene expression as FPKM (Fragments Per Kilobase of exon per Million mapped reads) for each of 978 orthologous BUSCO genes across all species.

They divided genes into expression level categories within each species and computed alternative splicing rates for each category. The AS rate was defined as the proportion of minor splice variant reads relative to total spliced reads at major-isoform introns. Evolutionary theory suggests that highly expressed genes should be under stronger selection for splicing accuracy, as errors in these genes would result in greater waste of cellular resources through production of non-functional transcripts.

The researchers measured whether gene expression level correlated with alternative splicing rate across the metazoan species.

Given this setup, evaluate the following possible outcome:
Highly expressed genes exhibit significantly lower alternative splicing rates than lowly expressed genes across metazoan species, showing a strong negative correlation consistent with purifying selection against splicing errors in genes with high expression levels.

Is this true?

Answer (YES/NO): YES